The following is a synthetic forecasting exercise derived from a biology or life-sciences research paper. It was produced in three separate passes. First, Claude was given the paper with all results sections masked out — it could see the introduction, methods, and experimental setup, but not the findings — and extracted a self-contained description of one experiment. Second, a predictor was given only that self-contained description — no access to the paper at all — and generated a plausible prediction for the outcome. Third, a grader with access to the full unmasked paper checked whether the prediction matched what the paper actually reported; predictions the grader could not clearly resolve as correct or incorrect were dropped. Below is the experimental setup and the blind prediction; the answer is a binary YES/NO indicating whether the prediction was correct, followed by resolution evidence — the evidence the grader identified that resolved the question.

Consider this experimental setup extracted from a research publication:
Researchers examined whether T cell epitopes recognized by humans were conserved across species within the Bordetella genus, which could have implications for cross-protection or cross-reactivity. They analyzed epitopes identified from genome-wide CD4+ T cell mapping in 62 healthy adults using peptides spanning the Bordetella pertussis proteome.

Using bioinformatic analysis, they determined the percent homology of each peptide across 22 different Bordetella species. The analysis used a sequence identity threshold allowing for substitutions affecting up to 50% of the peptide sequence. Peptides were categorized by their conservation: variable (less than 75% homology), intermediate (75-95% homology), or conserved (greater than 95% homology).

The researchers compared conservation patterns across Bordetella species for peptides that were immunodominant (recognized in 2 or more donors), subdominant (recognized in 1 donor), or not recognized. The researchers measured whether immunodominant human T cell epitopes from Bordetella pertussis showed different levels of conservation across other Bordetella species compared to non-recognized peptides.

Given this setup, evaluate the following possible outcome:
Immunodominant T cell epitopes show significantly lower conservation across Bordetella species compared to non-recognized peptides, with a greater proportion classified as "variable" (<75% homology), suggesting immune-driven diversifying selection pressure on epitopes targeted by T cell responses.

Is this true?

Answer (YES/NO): NO